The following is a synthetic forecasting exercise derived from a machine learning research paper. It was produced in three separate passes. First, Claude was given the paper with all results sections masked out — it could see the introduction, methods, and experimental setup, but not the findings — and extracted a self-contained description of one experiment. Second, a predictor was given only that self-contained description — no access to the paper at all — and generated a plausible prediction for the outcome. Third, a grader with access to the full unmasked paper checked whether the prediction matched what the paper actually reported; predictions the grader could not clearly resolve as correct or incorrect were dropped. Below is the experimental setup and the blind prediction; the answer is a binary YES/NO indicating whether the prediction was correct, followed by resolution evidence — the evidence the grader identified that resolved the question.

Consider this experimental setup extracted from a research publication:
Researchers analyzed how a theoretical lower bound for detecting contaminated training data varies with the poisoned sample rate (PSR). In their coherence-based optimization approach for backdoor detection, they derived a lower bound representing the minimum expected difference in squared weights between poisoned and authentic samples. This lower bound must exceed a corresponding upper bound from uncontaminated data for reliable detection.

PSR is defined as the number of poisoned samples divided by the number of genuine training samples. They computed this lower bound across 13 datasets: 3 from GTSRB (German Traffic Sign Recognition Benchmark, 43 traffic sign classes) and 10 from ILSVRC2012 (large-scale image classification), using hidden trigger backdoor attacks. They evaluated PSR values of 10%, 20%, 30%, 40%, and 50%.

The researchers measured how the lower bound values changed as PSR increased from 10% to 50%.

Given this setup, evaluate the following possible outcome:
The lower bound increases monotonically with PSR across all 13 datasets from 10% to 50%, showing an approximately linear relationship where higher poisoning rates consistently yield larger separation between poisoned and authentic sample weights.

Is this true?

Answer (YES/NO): NO